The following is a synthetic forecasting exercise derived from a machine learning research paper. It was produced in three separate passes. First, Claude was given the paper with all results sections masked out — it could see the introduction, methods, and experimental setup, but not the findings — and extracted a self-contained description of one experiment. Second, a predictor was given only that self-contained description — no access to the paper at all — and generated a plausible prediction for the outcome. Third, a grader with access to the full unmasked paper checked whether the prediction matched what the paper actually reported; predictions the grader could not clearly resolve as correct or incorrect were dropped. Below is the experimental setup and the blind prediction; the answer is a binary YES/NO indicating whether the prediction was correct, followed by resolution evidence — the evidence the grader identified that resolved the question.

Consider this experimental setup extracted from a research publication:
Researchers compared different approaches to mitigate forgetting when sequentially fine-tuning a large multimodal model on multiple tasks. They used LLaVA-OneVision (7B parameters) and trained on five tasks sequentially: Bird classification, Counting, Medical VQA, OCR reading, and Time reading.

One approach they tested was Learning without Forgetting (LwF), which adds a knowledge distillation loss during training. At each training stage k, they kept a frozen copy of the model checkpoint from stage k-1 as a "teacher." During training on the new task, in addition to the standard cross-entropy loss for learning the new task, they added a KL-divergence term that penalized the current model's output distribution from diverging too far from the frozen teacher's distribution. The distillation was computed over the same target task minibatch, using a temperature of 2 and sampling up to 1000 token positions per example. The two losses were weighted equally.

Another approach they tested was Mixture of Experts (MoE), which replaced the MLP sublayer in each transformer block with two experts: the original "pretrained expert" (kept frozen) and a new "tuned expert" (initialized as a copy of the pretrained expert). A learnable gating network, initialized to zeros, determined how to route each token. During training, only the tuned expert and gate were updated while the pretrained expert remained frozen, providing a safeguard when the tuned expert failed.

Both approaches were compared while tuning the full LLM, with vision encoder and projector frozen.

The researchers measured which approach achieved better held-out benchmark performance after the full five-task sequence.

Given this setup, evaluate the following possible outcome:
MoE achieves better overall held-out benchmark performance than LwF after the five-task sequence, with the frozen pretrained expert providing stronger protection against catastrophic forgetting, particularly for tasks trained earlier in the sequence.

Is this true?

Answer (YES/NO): NO